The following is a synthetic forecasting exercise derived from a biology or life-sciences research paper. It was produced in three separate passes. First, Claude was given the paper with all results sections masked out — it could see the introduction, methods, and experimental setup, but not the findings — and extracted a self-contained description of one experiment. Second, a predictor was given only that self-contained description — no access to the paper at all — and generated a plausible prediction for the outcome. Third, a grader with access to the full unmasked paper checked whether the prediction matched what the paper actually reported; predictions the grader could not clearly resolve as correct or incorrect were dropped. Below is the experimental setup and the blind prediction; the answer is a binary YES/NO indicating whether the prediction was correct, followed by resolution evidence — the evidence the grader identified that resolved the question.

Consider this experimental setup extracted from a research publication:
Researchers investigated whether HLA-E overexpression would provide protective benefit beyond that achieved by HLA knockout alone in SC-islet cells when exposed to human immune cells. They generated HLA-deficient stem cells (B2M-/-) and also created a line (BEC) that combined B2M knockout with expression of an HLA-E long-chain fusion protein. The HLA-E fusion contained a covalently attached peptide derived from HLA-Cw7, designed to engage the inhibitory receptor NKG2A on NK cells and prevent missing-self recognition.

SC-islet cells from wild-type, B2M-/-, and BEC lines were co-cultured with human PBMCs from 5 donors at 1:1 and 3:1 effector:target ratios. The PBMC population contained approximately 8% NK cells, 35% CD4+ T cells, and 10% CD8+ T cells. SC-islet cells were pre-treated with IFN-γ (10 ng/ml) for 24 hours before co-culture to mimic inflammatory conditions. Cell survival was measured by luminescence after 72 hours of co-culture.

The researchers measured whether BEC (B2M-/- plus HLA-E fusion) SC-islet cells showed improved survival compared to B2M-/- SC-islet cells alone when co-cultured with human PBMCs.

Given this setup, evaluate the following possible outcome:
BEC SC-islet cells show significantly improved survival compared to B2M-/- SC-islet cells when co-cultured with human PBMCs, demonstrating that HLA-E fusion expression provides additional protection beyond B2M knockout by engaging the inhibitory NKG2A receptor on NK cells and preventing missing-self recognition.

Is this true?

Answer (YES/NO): NO